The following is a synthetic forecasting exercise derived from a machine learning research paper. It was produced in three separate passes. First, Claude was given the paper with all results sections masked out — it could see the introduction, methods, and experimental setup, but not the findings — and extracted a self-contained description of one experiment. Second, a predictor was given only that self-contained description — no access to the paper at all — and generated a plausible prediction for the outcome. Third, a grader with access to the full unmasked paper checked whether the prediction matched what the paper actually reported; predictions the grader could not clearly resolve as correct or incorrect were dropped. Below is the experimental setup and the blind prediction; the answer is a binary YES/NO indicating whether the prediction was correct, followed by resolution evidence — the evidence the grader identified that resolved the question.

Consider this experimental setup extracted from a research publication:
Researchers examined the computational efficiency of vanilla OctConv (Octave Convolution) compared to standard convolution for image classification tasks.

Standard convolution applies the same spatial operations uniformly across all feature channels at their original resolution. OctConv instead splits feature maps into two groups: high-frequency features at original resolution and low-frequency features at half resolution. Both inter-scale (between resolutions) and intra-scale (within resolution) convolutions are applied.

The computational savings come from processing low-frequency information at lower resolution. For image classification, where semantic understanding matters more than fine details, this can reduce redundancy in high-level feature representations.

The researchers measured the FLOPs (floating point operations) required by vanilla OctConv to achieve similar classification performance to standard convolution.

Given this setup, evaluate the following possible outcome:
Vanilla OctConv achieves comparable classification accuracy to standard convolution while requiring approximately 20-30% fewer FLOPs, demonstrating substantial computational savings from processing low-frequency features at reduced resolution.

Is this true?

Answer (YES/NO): NO